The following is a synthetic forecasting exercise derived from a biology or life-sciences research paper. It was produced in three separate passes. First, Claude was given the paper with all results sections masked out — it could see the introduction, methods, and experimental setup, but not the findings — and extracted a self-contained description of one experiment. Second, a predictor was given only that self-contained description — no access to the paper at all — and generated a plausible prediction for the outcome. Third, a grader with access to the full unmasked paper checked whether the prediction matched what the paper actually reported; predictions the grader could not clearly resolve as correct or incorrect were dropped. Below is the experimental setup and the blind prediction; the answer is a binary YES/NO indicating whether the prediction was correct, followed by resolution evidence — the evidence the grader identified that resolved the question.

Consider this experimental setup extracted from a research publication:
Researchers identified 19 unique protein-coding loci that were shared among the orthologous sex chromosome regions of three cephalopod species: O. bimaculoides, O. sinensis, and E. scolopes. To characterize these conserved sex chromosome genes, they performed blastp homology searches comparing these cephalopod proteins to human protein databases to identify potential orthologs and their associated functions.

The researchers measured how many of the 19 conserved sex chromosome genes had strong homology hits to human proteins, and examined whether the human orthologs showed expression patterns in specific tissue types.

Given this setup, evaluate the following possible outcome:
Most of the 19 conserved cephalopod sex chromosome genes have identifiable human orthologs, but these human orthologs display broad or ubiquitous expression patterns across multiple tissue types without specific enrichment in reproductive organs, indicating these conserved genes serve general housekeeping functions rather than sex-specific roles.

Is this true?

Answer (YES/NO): NO